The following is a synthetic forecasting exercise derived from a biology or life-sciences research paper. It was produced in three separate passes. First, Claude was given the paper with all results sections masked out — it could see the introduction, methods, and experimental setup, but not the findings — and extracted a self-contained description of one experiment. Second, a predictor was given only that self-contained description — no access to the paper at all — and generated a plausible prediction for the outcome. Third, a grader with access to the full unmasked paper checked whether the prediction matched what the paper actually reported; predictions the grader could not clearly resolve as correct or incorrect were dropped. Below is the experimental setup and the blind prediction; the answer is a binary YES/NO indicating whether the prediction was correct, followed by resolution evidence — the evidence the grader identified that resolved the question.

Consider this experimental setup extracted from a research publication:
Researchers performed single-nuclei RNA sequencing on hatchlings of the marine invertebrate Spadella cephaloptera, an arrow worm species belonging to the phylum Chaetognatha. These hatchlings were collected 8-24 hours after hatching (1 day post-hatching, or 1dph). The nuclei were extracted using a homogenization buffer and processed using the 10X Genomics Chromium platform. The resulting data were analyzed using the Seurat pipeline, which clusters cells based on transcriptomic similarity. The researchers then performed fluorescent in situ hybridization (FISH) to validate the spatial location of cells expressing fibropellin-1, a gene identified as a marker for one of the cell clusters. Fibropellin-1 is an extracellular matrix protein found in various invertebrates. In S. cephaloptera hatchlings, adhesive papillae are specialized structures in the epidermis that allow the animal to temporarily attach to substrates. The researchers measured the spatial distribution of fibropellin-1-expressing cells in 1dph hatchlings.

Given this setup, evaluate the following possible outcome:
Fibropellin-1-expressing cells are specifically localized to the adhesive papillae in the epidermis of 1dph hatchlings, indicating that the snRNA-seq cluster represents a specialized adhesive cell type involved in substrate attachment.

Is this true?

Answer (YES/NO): YES